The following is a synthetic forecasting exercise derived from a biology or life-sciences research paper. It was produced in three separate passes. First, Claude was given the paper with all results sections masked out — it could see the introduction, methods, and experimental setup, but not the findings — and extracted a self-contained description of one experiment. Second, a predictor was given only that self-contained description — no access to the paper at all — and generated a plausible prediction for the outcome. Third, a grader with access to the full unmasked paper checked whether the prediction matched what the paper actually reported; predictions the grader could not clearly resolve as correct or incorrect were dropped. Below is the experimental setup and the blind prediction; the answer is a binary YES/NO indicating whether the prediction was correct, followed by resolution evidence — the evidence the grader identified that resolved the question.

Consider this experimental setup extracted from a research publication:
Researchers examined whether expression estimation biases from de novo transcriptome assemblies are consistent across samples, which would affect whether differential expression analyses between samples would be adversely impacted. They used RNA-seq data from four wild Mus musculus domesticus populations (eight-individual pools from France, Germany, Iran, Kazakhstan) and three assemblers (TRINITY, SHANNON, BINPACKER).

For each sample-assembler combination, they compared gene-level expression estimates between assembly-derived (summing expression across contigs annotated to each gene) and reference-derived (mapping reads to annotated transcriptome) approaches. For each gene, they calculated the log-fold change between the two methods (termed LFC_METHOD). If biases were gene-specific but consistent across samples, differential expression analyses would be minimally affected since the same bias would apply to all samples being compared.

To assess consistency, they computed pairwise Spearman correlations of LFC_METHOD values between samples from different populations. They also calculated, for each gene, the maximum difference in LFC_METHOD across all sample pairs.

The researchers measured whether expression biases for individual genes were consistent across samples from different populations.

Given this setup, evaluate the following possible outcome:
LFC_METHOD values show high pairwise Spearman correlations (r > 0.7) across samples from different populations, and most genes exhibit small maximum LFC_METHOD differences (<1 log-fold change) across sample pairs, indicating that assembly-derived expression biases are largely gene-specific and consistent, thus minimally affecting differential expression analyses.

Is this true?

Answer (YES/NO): NO